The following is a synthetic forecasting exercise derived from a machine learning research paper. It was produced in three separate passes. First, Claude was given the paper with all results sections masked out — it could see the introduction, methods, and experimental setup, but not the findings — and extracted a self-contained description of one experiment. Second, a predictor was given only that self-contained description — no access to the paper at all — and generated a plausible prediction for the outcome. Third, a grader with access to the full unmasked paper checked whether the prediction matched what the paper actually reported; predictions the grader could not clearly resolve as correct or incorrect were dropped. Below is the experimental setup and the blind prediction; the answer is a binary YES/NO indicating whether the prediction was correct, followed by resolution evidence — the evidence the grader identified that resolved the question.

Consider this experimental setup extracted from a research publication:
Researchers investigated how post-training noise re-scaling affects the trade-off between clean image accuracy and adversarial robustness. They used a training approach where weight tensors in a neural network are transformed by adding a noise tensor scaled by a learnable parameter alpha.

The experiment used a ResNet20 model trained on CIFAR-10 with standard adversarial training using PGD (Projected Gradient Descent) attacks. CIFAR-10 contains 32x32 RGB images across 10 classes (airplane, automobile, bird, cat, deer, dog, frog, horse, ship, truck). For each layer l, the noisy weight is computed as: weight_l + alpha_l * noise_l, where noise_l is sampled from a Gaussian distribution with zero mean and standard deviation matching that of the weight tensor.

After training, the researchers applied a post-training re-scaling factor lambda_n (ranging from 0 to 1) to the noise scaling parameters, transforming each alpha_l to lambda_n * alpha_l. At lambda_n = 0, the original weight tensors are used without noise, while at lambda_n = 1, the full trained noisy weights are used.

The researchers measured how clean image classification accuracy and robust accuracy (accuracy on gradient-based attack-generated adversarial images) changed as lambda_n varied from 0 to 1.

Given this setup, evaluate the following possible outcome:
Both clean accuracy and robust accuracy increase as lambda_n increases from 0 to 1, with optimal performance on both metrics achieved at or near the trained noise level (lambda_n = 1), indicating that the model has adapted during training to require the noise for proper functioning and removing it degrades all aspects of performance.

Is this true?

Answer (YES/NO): NO